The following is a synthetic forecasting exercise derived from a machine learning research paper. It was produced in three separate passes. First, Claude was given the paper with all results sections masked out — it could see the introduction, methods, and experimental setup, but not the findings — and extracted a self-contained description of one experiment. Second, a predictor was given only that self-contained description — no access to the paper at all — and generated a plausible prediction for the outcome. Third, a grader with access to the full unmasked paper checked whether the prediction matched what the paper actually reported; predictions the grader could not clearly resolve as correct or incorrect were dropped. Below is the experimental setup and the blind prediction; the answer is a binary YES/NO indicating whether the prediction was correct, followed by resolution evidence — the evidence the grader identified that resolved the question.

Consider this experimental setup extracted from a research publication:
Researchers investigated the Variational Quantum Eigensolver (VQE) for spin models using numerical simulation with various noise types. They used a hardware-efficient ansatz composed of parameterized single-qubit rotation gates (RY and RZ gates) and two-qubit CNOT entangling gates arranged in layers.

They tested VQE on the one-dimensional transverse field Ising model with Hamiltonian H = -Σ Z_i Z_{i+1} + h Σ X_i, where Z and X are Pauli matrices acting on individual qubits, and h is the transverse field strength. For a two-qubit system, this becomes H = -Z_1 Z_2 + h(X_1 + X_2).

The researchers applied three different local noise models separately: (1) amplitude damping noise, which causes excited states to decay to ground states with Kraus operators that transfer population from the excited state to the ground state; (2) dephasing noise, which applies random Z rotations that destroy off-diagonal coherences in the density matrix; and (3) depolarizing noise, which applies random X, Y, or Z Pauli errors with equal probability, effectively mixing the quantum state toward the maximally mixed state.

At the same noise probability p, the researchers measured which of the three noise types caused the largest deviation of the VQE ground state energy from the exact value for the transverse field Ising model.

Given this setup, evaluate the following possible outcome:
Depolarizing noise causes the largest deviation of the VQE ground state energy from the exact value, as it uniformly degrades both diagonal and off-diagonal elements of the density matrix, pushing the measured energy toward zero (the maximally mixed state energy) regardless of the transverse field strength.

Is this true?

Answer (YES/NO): YES